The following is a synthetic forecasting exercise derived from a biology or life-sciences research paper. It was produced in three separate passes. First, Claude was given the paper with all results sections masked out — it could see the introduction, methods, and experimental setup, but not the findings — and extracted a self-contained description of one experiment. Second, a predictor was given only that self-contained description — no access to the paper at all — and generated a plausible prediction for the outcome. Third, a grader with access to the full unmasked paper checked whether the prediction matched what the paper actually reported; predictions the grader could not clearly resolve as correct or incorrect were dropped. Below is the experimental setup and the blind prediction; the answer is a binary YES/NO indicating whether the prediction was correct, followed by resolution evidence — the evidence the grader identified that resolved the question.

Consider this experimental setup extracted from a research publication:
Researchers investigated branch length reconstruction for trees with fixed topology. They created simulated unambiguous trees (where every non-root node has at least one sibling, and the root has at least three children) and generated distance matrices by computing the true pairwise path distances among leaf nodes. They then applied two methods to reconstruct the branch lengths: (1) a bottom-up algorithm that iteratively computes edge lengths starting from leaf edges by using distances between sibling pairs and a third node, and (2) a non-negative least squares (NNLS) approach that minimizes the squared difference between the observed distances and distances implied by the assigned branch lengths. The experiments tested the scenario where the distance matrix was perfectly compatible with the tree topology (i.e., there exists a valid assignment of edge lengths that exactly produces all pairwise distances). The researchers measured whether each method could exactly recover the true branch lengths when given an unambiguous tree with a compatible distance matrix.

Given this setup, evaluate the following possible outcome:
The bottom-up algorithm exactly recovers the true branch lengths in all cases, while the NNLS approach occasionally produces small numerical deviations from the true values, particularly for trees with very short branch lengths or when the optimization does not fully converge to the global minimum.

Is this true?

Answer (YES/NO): NO